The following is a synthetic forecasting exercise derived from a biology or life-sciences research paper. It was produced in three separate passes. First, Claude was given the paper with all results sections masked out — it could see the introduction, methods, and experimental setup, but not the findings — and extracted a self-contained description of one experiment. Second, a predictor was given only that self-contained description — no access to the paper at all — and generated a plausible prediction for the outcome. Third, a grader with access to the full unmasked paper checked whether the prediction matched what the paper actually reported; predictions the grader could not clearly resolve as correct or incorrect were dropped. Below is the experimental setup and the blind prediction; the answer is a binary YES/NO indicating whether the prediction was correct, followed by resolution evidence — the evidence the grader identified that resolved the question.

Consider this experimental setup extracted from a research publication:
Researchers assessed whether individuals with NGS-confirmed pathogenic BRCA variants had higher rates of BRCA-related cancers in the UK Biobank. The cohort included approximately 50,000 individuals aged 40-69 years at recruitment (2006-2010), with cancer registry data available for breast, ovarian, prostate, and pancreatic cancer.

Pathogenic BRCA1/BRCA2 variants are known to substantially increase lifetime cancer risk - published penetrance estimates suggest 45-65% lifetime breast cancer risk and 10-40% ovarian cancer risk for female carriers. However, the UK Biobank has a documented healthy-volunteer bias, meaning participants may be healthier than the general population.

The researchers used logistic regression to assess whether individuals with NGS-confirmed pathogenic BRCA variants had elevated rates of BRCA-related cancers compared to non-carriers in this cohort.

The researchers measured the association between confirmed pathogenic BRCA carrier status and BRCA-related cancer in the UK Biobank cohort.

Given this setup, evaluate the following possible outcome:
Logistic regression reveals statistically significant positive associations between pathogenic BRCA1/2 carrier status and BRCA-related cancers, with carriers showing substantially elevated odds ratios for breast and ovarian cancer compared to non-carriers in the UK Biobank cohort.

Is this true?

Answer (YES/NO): YES